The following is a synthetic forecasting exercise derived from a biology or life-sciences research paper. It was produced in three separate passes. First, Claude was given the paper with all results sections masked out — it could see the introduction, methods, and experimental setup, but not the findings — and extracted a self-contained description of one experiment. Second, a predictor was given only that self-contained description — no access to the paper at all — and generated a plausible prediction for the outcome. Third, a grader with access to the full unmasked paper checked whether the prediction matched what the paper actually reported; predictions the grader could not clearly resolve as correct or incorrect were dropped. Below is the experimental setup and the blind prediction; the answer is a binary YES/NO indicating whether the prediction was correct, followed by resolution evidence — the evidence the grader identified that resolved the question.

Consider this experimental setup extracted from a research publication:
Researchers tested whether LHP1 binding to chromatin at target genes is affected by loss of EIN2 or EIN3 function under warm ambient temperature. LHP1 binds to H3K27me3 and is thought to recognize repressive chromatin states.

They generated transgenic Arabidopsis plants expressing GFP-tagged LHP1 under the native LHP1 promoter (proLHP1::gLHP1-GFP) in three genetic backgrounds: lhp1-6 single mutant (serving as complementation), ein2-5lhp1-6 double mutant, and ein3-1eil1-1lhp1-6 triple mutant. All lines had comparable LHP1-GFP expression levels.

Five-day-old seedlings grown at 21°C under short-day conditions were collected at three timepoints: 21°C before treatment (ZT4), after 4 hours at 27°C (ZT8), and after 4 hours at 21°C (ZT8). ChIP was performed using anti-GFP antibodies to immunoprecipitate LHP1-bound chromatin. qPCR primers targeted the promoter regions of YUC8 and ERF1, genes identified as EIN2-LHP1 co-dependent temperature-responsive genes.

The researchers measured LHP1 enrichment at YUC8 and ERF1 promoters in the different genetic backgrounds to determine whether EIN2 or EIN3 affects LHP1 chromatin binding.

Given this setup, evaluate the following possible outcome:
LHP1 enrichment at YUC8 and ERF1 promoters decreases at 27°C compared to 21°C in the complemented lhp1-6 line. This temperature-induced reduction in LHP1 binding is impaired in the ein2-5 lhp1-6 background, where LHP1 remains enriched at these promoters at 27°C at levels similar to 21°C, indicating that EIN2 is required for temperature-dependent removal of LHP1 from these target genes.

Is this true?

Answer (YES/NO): NO